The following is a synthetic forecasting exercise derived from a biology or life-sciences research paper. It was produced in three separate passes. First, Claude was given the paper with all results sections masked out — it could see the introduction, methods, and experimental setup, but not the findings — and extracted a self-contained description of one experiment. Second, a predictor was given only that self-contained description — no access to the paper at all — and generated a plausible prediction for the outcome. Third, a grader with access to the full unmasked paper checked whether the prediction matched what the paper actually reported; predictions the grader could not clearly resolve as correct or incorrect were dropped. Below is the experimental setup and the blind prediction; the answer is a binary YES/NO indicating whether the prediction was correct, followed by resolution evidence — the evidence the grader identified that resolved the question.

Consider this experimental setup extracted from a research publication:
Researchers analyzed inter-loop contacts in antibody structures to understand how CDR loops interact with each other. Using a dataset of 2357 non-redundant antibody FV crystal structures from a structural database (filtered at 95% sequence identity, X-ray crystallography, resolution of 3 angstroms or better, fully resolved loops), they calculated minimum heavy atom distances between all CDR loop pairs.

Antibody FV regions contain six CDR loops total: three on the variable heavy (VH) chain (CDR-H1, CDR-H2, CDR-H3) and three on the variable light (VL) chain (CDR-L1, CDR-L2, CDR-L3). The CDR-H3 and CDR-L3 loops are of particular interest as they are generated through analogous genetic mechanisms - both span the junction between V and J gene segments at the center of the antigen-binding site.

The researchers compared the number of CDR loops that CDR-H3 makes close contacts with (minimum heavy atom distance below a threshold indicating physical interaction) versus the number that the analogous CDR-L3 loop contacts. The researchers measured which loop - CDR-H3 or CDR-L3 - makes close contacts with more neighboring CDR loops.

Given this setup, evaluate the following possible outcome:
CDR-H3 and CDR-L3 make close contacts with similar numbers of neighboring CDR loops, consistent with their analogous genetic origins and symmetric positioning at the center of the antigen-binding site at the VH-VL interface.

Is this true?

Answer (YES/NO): NO